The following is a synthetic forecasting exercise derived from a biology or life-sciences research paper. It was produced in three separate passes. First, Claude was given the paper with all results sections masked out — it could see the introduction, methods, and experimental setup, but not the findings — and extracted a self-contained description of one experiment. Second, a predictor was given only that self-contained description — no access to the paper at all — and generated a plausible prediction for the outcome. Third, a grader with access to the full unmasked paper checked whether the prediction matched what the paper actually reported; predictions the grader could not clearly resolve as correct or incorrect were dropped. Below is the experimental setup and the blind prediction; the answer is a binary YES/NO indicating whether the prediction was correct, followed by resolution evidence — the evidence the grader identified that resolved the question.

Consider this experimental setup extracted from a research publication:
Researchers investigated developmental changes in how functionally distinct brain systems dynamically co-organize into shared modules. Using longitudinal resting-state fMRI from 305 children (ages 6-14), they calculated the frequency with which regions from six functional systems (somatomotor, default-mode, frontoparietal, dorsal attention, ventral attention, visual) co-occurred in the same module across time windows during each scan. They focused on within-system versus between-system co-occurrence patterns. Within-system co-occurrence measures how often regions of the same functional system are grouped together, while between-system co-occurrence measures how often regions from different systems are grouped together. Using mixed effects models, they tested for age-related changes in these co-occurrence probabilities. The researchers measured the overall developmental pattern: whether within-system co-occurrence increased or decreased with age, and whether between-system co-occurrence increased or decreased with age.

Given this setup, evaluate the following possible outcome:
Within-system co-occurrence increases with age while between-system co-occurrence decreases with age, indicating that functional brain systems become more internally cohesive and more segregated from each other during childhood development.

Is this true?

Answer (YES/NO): NO